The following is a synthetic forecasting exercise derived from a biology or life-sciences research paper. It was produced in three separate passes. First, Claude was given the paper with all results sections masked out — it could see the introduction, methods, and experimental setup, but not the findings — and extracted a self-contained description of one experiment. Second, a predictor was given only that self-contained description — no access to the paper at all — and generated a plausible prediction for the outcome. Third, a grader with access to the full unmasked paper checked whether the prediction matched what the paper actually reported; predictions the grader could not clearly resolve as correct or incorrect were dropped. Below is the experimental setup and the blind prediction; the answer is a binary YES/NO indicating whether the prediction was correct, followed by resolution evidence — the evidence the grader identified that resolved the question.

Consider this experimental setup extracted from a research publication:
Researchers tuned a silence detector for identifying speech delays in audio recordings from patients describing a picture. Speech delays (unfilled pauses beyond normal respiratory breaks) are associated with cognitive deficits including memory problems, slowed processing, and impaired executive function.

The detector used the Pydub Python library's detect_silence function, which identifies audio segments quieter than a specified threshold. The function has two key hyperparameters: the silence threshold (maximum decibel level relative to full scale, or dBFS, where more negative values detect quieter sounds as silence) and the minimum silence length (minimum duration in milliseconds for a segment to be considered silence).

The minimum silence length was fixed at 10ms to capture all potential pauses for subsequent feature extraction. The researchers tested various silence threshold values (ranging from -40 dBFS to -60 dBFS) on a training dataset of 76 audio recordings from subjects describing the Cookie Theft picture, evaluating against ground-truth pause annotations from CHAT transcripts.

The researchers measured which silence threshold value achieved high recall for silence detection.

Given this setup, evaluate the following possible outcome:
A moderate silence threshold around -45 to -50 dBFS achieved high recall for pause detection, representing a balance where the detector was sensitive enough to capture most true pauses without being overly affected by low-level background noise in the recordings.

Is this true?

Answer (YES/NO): NO